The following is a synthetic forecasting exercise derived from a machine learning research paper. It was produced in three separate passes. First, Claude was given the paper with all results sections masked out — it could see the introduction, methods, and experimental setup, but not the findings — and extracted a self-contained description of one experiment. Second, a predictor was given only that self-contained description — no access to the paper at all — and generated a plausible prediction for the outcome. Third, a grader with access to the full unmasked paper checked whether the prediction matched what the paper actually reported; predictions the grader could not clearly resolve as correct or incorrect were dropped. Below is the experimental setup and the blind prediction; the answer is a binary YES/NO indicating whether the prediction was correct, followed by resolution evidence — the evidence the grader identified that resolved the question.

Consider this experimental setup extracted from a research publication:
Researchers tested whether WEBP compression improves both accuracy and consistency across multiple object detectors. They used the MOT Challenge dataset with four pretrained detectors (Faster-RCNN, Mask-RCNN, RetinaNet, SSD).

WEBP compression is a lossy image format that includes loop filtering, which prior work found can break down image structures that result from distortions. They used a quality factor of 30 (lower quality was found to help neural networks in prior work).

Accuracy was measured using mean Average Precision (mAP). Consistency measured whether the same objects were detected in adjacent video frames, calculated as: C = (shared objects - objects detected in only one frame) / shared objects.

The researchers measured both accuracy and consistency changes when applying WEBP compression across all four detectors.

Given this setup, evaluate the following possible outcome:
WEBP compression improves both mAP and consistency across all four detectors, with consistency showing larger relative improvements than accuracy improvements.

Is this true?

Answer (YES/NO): NO